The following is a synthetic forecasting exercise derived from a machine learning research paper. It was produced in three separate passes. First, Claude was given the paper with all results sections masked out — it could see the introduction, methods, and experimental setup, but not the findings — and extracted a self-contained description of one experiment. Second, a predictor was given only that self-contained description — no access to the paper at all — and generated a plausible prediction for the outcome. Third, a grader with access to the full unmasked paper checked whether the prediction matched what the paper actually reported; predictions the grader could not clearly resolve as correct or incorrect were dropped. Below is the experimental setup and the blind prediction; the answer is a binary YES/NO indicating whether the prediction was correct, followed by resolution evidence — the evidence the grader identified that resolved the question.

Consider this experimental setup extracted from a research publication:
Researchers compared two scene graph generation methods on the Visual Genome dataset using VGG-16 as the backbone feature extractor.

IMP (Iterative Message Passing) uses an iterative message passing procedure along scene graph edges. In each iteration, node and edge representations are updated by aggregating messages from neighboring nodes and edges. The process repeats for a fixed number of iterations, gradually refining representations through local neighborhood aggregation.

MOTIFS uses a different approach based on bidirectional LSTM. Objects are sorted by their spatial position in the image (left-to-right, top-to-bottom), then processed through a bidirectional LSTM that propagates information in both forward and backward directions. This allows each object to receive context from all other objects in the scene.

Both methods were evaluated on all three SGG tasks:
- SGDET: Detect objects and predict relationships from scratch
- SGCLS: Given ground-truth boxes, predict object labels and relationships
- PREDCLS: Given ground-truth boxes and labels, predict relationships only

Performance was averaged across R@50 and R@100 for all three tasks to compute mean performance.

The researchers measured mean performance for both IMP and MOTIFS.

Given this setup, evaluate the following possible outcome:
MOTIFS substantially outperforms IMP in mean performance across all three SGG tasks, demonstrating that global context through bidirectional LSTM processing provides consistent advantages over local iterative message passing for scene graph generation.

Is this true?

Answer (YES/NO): YES